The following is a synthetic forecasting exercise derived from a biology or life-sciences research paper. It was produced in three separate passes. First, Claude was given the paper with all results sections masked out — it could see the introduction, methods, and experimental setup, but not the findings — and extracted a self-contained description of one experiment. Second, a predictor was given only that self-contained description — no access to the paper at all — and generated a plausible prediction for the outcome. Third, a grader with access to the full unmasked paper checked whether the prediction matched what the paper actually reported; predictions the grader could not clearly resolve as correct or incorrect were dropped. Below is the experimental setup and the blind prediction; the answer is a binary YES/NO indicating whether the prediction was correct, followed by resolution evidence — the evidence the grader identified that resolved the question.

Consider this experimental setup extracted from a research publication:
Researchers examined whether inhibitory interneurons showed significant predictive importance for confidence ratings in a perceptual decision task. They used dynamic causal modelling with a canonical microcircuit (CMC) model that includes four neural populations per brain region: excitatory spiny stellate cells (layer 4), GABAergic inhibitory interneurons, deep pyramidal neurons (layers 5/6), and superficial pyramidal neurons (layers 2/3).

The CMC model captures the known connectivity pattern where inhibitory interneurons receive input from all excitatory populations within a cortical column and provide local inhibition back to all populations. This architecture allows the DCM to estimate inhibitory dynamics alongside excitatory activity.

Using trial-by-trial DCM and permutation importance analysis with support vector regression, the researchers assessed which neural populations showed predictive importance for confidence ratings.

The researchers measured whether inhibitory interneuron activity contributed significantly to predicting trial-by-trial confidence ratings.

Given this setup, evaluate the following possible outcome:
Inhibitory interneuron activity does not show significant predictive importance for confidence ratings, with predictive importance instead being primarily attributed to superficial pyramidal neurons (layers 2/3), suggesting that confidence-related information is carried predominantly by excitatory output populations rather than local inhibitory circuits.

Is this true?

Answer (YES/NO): NO